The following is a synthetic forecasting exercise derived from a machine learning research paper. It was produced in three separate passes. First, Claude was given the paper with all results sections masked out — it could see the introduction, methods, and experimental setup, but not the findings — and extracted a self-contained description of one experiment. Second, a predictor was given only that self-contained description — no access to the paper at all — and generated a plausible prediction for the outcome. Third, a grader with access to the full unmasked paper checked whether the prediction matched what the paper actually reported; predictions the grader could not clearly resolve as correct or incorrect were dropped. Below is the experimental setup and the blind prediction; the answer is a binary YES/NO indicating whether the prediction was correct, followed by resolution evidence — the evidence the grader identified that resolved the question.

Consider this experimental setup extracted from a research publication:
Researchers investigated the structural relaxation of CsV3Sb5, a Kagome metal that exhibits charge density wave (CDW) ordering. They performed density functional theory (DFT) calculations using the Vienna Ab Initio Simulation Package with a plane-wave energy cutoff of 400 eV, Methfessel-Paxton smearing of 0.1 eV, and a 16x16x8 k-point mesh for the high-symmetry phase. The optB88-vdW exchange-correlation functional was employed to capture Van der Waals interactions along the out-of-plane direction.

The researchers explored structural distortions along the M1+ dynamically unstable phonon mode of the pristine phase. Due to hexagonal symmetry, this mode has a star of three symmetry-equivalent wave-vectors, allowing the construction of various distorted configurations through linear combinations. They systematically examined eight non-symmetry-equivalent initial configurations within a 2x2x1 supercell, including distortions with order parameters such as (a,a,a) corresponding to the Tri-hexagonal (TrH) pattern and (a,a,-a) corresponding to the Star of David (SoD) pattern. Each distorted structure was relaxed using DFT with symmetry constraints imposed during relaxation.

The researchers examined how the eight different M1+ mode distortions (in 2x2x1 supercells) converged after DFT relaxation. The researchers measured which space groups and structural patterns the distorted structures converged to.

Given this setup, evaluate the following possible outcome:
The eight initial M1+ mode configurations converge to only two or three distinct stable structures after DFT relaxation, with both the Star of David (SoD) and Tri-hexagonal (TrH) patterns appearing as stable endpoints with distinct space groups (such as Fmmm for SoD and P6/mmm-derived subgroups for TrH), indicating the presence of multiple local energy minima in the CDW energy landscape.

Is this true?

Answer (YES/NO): NO